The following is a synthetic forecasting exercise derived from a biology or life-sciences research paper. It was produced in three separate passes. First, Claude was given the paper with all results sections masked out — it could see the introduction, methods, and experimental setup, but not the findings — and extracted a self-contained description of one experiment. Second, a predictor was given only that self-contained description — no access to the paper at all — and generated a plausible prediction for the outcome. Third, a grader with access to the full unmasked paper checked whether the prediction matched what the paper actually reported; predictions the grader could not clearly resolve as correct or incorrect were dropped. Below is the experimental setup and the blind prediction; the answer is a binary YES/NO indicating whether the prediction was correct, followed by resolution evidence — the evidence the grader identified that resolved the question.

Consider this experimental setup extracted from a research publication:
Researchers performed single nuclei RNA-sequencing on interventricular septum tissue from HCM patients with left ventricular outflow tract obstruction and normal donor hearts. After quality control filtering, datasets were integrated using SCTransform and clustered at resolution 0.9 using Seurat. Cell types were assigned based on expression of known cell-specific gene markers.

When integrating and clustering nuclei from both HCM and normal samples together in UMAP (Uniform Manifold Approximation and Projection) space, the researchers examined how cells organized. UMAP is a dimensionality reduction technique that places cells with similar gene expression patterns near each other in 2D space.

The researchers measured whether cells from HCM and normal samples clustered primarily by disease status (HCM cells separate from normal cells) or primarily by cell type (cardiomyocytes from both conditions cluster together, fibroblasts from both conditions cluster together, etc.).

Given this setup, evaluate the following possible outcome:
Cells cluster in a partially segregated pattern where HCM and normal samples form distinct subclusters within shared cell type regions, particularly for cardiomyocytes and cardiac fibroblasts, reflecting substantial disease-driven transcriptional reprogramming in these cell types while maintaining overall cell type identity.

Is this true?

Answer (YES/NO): NO